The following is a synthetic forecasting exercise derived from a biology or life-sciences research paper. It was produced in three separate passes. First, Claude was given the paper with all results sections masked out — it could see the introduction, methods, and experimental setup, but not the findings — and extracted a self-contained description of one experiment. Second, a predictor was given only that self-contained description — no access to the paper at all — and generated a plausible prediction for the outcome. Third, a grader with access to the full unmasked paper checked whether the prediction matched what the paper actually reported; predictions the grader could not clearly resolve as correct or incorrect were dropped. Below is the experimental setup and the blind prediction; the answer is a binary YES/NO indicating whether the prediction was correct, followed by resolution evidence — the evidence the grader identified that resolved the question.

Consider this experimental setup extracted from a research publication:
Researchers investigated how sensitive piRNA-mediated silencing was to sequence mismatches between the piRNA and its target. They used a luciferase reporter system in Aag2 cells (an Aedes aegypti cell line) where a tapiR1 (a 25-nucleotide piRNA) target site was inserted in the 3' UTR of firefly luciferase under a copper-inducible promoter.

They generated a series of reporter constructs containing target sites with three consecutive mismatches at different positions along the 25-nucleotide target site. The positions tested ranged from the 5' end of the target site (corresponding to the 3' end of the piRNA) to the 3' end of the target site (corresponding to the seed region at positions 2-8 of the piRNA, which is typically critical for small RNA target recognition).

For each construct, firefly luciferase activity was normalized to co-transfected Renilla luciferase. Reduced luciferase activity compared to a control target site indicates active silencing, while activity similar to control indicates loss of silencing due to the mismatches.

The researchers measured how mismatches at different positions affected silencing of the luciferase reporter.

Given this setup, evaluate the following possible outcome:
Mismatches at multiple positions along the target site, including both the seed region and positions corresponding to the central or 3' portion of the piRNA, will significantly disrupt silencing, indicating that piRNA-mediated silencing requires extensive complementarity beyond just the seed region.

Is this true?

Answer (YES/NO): NO